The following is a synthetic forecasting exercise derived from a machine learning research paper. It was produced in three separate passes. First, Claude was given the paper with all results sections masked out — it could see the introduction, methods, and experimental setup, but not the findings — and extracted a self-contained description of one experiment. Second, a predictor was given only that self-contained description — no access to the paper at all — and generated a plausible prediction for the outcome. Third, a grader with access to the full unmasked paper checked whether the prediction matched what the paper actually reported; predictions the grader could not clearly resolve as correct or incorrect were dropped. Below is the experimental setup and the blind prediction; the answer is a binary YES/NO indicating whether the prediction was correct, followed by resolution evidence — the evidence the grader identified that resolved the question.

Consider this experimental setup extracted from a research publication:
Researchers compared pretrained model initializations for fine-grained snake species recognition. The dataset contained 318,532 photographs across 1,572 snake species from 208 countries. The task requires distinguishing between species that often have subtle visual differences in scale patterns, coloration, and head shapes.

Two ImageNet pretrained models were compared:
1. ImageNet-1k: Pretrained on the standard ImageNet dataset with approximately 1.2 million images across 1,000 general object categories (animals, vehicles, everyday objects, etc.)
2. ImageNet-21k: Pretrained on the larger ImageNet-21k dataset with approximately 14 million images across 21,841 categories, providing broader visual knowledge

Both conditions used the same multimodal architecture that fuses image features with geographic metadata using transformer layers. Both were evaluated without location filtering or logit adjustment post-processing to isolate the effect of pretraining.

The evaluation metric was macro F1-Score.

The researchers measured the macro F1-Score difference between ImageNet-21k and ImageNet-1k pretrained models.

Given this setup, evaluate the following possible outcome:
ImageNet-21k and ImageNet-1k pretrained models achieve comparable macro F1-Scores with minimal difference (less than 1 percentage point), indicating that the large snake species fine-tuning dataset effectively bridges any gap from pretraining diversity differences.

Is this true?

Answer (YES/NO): NO